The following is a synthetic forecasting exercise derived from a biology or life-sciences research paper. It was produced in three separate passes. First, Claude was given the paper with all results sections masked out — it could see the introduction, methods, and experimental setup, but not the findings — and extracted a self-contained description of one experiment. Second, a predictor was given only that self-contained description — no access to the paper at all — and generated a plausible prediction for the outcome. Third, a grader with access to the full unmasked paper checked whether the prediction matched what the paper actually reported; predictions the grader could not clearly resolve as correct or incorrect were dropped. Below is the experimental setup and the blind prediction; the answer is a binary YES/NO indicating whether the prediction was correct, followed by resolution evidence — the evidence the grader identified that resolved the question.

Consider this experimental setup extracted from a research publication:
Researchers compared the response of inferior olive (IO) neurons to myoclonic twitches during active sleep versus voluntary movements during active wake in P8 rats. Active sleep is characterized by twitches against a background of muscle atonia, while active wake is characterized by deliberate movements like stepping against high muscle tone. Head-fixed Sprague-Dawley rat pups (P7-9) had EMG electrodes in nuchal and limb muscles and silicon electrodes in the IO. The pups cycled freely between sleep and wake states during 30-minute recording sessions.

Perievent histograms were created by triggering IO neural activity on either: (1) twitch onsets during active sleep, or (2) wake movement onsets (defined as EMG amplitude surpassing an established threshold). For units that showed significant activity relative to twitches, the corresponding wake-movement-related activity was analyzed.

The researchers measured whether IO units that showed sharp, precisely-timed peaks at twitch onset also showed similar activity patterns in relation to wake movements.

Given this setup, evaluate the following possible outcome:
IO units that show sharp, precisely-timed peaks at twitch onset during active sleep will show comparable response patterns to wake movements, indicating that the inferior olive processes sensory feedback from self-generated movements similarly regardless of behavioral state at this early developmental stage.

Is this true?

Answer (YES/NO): NO